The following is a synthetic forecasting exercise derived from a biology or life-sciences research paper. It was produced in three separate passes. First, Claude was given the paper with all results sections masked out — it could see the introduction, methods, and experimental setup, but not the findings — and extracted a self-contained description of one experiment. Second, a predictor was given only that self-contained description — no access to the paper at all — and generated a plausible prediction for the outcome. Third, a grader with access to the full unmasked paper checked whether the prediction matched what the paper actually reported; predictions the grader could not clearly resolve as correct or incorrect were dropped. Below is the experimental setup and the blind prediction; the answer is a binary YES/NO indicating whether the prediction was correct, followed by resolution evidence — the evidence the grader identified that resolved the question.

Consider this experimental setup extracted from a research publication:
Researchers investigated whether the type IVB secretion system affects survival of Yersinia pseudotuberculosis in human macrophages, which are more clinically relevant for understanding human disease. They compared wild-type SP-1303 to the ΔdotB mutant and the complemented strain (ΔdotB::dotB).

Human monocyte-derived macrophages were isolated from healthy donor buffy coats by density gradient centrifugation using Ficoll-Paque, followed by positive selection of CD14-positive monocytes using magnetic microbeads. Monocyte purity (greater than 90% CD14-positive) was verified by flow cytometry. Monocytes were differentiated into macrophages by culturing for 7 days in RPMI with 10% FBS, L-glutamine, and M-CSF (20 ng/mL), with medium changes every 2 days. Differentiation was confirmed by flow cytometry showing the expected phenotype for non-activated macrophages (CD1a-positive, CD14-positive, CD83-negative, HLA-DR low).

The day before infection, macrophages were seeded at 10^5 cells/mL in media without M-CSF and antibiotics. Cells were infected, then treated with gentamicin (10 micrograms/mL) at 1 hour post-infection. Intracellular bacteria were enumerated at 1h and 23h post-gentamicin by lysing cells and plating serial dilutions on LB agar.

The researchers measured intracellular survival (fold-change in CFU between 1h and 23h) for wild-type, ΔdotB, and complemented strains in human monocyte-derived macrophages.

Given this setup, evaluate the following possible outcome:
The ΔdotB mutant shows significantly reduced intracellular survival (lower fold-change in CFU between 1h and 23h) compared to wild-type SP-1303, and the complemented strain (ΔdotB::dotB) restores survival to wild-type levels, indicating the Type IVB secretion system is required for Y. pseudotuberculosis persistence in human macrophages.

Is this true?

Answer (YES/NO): NO